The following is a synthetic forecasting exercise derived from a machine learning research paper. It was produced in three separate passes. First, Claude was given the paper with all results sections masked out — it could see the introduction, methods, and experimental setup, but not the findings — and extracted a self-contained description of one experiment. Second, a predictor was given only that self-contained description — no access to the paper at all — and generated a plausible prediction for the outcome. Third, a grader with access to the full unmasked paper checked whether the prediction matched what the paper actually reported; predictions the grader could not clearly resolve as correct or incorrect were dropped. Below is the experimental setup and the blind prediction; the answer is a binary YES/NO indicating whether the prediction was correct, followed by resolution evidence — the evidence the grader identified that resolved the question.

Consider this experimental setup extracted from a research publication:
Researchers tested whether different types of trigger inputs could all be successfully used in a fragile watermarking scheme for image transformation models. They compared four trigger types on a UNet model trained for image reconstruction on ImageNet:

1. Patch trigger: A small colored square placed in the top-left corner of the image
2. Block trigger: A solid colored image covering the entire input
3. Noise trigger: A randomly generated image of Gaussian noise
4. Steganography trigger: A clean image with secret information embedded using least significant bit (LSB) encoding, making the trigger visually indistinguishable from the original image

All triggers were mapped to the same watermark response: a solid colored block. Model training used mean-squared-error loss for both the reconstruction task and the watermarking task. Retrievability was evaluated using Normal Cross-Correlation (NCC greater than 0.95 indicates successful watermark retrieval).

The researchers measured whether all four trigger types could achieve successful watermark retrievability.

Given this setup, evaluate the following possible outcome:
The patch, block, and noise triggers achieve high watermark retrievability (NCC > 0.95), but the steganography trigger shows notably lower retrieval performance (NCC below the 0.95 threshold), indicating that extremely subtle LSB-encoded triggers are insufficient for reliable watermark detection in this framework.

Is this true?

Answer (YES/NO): NO